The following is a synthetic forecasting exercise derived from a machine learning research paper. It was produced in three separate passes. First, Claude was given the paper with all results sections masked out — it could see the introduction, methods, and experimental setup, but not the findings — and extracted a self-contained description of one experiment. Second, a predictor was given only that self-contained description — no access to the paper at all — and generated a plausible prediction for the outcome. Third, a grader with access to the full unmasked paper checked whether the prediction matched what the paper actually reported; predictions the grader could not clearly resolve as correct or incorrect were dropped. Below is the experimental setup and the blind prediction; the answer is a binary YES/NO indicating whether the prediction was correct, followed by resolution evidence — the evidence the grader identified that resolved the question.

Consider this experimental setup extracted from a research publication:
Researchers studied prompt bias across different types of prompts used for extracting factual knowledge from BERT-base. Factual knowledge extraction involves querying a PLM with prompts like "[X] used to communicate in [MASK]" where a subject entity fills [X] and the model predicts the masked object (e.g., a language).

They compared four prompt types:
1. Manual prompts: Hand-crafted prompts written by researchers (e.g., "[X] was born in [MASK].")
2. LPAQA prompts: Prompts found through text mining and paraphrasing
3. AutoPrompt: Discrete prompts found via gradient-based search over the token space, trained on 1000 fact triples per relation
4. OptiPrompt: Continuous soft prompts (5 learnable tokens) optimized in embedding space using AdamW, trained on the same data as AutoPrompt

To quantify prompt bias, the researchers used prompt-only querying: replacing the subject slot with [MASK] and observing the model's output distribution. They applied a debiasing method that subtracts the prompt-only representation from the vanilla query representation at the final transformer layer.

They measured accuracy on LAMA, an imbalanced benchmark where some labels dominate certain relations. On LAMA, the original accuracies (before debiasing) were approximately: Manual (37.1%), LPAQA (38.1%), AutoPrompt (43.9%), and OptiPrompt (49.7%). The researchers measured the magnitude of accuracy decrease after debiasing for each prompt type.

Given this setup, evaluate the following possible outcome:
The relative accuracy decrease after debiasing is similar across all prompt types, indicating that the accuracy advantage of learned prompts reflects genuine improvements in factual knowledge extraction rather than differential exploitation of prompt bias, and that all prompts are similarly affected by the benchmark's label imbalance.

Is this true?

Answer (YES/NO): NO